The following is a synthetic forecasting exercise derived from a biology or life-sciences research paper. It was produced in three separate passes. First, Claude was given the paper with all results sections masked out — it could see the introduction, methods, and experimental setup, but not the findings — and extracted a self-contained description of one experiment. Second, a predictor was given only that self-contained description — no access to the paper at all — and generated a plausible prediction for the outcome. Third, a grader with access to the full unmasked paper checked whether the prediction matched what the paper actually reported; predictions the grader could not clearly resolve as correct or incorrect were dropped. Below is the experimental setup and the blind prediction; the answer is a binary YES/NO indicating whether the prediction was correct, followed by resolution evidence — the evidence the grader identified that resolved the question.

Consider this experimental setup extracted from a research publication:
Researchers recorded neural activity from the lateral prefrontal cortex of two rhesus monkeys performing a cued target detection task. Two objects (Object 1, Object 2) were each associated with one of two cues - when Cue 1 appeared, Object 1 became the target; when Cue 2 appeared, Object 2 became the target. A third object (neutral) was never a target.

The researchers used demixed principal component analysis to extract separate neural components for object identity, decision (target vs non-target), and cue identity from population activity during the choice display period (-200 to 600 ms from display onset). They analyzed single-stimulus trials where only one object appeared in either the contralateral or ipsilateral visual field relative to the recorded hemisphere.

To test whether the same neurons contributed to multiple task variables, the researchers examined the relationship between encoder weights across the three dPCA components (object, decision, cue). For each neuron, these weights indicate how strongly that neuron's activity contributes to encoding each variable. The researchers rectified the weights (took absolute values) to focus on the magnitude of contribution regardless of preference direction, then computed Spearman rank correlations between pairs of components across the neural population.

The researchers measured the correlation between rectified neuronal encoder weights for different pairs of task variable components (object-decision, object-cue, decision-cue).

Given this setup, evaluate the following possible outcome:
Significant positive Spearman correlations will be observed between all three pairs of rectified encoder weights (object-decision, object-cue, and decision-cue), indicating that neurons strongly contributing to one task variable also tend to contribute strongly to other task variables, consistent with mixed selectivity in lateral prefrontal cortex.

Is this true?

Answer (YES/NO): NO